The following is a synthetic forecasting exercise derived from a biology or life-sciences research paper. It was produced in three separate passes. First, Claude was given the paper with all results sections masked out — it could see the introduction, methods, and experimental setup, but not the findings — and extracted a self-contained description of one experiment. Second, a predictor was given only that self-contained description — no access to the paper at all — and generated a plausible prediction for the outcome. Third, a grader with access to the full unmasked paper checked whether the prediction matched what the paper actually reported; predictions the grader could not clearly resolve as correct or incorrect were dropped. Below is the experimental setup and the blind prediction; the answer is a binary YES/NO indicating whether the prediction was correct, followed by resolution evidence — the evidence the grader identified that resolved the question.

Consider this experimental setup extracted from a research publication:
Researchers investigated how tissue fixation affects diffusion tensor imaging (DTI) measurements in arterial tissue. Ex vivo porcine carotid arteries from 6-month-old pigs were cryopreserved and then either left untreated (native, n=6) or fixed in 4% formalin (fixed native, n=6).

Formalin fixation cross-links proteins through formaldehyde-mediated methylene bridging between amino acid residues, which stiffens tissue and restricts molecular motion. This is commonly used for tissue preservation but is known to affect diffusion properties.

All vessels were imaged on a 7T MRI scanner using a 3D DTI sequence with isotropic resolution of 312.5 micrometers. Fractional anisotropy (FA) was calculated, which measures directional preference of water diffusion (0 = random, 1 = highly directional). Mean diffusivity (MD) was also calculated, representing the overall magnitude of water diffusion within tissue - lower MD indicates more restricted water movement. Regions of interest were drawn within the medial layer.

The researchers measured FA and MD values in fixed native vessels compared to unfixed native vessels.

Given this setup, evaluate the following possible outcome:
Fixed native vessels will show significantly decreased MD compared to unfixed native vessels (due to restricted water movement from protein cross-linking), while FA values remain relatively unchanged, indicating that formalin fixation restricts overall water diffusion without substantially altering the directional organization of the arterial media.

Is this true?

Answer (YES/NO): NO